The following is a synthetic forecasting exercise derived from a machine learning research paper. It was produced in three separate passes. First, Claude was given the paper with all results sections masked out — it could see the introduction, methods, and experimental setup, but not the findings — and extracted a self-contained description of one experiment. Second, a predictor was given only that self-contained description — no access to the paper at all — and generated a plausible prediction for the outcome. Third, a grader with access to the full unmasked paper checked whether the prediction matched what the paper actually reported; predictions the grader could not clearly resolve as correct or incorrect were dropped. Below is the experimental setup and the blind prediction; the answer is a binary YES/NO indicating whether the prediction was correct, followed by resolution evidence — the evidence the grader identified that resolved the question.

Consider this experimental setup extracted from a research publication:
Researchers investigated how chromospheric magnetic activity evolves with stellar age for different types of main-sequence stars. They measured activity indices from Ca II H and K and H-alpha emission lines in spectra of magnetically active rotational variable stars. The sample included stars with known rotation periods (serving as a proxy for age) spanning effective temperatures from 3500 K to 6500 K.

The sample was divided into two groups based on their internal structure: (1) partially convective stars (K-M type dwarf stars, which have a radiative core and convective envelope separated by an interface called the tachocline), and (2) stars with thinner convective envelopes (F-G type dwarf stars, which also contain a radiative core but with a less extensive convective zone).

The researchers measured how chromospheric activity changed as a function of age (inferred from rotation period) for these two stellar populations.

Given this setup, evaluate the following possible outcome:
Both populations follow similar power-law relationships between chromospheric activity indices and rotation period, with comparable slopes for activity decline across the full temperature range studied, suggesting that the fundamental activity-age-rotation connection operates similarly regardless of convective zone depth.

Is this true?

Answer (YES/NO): NO